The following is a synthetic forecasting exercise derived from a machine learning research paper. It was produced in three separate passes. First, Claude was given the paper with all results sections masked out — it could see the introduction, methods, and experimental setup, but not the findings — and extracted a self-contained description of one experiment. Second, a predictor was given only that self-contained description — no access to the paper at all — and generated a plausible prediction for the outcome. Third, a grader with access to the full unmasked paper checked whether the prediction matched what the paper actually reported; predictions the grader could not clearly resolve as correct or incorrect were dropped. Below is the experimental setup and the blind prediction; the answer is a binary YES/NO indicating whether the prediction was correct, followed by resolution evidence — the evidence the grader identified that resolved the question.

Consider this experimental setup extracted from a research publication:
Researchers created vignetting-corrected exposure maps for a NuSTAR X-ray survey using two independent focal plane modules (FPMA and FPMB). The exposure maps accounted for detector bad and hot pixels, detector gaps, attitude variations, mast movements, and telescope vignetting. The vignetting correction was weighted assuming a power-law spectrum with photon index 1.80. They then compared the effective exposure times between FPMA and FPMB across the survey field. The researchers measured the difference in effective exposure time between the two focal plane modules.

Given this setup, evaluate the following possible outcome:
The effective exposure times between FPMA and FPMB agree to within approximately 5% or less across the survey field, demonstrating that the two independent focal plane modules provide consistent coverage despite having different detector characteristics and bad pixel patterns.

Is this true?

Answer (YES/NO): NO